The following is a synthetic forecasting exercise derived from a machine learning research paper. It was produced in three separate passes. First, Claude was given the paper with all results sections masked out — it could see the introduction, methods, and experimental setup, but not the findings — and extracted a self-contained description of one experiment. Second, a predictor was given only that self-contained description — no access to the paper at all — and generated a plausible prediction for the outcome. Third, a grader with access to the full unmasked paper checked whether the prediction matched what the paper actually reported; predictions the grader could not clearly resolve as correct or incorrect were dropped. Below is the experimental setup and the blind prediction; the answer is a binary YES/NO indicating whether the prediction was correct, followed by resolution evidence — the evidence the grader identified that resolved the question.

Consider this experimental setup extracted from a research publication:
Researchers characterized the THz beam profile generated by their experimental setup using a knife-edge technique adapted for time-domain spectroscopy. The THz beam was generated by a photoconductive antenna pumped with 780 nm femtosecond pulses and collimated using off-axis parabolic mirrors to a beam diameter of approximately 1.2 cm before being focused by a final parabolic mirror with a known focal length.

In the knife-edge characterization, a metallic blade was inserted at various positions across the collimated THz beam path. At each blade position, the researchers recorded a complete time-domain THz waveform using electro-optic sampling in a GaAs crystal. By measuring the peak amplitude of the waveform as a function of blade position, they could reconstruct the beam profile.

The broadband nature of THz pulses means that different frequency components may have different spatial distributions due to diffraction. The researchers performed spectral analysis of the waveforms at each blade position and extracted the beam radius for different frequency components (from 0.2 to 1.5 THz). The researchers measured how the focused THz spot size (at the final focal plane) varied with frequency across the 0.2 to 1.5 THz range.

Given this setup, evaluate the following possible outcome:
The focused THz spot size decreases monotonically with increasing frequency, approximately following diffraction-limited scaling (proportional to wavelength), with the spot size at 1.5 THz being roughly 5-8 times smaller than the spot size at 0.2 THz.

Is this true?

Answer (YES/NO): NO